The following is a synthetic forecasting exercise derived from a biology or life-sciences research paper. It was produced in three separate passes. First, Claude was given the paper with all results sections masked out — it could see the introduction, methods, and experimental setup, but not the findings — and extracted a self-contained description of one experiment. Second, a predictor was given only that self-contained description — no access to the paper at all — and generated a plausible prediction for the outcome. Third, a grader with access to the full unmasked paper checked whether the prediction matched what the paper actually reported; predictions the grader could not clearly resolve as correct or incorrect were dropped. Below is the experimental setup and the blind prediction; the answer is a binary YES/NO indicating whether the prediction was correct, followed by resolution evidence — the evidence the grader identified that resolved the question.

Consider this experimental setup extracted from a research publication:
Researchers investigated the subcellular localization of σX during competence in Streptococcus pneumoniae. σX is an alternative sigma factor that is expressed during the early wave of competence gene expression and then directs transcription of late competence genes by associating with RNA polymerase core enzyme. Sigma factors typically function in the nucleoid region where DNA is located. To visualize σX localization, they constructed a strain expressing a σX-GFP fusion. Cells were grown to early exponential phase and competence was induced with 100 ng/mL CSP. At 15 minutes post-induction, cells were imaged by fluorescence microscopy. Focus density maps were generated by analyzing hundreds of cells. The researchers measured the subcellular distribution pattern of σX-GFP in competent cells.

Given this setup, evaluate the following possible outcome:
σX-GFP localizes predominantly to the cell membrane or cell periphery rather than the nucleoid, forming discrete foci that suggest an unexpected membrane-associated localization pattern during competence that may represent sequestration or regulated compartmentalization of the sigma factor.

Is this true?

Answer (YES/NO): NO